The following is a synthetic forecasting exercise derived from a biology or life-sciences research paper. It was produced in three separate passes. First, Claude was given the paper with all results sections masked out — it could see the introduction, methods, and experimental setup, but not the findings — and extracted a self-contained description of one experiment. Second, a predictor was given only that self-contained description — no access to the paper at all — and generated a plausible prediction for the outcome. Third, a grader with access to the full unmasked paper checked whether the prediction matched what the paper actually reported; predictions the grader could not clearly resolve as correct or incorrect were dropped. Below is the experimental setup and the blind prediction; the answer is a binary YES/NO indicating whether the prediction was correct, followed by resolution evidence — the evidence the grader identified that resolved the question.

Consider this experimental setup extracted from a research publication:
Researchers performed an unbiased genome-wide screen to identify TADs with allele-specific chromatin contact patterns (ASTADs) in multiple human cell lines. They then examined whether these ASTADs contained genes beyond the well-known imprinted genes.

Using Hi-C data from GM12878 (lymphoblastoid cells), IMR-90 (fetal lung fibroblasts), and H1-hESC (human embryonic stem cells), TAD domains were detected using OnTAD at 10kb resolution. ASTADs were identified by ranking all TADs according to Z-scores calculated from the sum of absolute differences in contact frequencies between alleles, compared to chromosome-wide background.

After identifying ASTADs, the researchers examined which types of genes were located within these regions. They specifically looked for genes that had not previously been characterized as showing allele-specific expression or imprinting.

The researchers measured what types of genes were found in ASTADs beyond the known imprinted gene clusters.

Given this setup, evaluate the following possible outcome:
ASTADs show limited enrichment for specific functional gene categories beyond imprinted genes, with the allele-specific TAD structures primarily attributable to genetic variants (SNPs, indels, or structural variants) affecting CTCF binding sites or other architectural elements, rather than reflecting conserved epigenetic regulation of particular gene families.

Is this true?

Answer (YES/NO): NO